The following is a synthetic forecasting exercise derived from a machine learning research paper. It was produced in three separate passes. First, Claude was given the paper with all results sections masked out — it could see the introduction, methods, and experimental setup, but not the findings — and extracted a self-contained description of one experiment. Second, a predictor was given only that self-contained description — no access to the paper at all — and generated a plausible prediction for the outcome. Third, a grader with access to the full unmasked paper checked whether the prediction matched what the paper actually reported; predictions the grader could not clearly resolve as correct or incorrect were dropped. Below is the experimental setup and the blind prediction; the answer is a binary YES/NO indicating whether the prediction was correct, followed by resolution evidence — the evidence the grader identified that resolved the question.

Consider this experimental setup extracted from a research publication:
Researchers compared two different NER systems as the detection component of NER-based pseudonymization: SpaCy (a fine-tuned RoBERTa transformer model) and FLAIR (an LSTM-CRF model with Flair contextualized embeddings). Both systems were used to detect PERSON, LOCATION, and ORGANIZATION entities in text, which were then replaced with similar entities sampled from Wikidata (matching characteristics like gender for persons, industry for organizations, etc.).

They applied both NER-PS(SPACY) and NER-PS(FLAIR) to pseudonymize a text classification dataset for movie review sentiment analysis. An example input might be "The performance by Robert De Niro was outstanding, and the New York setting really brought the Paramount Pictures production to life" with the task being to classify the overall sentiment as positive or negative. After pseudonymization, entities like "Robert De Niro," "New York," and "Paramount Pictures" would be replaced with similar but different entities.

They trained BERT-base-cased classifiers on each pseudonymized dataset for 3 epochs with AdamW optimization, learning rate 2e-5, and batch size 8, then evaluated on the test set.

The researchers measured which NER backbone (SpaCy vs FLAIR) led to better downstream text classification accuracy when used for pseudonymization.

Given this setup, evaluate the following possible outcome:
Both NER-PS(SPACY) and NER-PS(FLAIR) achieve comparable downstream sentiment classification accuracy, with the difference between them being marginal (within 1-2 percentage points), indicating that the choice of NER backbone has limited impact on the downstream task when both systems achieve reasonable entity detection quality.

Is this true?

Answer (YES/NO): YES